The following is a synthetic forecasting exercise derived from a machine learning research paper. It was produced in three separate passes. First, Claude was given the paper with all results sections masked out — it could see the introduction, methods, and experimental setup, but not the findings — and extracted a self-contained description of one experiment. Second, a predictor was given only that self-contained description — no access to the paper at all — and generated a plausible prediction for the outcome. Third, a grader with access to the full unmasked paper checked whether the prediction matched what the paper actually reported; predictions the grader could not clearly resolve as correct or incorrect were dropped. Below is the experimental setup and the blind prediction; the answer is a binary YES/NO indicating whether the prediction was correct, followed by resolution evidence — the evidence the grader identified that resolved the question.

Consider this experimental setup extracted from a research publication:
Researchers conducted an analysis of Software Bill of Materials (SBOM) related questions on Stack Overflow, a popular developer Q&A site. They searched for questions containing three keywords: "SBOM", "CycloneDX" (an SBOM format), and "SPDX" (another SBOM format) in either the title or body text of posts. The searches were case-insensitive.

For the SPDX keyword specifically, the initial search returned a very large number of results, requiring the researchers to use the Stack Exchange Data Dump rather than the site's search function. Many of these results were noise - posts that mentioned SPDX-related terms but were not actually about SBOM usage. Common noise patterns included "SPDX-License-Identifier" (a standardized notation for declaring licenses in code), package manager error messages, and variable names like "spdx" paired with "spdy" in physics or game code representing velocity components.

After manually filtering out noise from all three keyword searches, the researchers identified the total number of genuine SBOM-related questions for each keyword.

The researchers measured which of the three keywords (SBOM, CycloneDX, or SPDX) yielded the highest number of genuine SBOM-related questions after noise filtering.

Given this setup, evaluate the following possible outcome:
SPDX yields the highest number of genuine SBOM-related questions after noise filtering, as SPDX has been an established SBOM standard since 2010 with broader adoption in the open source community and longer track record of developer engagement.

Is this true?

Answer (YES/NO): NO